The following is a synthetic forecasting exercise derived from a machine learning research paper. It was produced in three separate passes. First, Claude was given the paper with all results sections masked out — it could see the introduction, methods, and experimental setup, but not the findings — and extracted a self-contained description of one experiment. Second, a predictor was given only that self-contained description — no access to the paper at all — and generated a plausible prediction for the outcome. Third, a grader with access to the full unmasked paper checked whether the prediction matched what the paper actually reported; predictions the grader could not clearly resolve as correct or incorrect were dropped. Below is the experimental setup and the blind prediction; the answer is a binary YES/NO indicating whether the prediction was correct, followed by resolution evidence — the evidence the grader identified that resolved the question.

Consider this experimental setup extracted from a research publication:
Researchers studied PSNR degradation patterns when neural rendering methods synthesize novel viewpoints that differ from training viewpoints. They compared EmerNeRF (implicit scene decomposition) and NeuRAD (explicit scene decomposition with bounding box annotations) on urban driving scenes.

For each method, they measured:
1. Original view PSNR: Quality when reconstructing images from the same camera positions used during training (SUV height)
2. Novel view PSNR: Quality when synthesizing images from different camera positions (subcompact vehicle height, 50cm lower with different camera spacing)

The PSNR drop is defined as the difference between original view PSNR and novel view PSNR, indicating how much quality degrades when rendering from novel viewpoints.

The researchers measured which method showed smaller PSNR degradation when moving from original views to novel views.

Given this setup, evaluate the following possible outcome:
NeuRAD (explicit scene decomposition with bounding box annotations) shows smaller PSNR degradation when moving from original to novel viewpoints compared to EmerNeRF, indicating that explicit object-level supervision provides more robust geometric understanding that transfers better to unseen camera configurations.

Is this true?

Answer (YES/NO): YES